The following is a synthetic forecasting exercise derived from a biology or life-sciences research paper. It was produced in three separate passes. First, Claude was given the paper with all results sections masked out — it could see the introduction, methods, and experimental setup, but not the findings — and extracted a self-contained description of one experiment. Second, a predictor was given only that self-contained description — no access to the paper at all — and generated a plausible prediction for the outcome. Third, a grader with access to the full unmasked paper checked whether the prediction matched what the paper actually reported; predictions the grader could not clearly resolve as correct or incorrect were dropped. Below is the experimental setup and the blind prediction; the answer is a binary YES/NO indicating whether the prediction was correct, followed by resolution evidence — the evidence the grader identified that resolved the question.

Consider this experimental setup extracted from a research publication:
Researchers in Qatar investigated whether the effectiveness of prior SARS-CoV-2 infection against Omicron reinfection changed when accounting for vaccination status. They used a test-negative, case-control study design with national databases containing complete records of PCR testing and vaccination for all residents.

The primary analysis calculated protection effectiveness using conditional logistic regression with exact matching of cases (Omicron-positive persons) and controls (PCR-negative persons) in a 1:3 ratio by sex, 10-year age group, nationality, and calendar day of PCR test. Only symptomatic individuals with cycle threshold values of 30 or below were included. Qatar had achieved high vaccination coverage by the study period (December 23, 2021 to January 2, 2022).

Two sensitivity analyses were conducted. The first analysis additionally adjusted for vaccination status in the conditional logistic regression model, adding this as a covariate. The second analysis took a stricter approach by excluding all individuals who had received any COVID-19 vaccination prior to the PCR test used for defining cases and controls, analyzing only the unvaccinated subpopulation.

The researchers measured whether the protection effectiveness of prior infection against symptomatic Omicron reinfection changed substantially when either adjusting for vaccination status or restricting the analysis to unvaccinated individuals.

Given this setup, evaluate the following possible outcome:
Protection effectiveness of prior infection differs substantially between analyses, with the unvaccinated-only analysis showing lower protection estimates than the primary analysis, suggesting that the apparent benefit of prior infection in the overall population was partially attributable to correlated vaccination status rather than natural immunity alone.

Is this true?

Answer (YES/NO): NO